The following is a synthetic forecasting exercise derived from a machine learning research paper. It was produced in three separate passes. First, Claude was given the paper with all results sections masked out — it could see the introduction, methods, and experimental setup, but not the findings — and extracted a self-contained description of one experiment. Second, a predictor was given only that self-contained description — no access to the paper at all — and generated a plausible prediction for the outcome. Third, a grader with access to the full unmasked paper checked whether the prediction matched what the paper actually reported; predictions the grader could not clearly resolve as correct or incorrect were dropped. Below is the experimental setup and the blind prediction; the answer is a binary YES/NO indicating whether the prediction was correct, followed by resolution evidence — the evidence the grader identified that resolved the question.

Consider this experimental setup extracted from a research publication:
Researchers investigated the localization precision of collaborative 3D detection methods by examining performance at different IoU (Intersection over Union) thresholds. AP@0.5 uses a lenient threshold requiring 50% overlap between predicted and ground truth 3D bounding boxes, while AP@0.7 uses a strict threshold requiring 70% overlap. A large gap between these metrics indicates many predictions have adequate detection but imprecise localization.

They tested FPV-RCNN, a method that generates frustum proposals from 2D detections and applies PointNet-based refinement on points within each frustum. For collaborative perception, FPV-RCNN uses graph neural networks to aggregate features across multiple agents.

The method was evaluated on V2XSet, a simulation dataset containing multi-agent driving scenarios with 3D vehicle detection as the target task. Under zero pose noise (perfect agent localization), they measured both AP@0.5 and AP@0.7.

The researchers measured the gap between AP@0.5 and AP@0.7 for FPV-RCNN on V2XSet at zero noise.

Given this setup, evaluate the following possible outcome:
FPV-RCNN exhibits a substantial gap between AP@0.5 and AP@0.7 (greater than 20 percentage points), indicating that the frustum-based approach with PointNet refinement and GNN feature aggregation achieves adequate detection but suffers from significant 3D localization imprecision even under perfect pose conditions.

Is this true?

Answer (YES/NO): YES